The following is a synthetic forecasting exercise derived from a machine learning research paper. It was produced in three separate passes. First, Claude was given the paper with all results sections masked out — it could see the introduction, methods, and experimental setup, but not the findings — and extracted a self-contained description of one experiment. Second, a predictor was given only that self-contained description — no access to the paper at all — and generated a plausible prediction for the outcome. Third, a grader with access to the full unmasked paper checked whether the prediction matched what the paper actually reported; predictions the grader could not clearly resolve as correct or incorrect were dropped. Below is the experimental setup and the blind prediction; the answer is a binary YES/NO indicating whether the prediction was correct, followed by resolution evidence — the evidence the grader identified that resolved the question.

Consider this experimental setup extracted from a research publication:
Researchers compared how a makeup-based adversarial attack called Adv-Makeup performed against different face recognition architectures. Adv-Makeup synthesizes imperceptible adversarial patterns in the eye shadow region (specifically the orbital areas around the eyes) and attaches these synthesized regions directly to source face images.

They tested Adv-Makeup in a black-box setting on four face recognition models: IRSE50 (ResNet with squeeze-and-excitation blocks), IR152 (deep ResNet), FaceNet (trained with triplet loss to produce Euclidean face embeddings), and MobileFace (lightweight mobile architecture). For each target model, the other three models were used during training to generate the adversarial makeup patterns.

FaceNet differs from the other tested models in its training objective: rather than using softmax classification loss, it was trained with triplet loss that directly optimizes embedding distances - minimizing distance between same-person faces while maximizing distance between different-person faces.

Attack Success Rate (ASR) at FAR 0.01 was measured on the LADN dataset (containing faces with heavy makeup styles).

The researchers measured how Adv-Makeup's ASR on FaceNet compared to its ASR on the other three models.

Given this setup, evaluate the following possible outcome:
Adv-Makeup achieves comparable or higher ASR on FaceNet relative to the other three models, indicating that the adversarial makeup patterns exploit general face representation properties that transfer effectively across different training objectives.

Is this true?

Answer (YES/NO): NO